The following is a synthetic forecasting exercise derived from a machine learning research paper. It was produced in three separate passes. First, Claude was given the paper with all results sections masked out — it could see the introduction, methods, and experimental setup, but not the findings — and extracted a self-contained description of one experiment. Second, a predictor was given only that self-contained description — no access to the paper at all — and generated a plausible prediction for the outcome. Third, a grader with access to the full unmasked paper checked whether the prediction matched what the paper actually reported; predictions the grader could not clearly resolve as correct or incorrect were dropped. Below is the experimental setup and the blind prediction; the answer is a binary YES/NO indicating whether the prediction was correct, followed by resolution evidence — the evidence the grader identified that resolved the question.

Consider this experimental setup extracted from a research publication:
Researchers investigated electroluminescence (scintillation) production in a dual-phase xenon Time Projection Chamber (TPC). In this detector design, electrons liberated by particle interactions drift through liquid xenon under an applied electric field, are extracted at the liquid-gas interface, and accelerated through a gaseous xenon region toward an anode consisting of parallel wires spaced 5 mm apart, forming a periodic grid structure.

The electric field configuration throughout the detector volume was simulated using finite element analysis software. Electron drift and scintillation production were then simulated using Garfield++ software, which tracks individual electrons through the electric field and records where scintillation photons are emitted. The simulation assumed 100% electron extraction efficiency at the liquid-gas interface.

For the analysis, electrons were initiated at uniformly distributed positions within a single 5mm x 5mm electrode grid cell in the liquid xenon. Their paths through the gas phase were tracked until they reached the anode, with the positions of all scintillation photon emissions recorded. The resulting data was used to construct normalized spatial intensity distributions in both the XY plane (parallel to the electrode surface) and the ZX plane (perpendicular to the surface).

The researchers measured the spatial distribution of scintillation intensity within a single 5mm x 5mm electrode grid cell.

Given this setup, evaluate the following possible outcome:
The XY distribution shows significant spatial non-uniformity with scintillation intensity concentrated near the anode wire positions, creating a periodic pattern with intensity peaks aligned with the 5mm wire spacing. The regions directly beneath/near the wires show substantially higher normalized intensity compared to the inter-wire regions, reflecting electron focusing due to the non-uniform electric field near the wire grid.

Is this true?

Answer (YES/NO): NO